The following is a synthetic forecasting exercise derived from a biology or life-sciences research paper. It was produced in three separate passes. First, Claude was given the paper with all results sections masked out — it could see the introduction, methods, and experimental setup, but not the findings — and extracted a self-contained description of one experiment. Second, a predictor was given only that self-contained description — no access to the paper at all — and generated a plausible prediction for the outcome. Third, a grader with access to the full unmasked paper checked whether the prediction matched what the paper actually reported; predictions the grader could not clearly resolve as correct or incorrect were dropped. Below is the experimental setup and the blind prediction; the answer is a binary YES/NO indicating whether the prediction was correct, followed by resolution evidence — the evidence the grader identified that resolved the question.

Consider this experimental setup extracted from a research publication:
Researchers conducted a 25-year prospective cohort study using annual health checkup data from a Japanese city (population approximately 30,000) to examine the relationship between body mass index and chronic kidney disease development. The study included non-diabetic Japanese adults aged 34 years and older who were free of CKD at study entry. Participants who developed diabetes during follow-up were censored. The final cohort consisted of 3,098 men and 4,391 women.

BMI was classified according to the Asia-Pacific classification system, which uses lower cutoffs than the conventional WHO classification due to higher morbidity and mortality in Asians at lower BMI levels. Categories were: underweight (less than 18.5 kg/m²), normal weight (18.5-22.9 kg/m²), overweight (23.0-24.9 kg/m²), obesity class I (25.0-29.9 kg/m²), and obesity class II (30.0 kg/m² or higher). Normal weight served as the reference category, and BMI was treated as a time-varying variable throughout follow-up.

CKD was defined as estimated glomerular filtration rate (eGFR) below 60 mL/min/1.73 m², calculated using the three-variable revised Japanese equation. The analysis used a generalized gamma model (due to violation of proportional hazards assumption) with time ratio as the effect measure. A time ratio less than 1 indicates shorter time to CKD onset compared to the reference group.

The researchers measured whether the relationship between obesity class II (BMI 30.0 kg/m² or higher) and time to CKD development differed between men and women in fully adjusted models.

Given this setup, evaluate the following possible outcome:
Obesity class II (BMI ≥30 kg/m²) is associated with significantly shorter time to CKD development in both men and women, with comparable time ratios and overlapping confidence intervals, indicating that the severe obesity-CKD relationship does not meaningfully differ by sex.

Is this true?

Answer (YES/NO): NO